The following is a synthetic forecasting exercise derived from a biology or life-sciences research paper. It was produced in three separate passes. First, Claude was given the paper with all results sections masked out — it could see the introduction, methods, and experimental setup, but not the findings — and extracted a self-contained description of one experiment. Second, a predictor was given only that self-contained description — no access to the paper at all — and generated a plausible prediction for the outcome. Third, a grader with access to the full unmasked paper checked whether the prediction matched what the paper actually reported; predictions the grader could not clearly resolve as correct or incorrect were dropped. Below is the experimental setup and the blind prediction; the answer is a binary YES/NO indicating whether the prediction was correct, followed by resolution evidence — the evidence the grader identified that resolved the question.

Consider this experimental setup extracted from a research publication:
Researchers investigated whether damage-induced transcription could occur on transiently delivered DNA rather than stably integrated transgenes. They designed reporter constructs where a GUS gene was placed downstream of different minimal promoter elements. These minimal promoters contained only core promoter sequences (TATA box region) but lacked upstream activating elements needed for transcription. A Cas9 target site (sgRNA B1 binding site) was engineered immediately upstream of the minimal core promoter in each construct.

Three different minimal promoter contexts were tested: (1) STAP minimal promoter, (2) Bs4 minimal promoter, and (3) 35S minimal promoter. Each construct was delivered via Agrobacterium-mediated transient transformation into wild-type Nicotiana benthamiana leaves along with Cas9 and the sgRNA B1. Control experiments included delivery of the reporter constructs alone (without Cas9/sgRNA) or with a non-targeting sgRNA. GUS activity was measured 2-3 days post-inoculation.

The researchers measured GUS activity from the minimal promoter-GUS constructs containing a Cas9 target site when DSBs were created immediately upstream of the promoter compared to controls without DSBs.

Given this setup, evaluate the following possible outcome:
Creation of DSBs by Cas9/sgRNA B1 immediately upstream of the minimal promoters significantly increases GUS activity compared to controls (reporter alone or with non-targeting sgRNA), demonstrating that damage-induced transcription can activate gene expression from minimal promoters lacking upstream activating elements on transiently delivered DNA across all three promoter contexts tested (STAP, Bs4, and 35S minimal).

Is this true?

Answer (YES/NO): YES